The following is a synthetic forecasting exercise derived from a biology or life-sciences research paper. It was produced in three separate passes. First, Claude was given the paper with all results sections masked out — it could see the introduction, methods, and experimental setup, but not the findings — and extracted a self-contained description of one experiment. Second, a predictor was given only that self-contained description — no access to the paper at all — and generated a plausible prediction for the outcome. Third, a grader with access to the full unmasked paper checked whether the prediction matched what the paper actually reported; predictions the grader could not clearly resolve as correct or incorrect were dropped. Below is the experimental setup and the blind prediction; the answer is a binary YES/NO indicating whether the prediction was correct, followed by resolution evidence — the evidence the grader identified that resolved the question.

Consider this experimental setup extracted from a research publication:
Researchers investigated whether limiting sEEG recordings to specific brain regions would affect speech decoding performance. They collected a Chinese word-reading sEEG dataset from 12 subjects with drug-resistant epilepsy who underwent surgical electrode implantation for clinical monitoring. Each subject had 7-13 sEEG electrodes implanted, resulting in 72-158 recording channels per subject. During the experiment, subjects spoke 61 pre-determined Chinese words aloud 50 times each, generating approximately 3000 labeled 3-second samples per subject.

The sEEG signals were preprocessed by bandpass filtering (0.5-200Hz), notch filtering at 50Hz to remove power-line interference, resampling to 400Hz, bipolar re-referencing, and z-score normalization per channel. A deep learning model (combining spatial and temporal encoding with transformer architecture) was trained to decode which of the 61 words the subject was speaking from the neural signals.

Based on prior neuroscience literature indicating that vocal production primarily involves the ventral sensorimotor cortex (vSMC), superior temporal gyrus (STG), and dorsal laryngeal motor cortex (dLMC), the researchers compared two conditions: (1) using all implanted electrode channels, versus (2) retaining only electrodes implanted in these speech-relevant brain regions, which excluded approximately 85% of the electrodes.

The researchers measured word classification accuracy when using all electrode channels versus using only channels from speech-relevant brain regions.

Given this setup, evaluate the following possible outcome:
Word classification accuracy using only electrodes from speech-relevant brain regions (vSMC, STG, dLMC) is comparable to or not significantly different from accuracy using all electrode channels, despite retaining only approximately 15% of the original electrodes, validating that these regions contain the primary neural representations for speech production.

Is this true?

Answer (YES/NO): NO